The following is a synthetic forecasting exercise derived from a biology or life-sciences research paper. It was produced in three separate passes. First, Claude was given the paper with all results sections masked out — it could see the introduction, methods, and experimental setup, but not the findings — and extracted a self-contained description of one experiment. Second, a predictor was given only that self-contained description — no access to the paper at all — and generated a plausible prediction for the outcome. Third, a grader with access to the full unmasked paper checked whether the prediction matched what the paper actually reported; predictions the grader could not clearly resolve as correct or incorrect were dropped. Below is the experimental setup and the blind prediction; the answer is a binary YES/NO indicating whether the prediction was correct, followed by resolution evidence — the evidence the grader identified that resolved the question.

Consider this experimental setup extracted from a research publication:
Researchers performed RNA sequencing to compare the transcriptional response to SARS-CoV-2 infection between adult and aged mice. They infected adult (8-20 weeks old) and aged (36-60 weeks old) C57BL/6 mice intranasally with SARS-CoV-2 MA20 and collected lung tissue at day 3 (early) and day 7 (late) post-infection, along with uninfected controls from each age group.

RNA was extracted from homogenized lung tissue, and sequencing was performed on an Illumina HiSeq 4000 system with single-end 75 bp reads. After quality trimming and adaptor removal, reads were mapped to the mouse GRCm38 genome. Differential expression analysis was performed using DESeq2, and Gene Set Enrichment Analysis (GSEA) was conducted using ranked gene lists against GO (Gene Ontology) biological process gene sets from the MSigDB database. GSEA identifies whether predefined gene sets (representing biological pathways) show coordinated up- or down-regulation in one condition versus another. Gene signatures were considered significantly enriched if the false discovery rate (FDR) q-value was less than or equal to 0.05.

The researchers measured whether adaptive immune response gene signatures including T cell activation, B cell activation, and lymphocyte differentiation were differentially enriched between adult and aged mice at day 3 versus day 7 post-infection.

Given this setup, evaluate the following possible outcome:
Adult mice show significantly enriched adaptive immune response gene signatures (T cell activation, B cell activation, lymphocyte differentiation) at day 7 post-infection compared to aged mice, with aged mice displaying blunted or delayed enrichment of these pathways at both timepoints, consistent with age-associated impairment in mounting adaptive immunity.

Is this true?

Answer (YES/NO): YES